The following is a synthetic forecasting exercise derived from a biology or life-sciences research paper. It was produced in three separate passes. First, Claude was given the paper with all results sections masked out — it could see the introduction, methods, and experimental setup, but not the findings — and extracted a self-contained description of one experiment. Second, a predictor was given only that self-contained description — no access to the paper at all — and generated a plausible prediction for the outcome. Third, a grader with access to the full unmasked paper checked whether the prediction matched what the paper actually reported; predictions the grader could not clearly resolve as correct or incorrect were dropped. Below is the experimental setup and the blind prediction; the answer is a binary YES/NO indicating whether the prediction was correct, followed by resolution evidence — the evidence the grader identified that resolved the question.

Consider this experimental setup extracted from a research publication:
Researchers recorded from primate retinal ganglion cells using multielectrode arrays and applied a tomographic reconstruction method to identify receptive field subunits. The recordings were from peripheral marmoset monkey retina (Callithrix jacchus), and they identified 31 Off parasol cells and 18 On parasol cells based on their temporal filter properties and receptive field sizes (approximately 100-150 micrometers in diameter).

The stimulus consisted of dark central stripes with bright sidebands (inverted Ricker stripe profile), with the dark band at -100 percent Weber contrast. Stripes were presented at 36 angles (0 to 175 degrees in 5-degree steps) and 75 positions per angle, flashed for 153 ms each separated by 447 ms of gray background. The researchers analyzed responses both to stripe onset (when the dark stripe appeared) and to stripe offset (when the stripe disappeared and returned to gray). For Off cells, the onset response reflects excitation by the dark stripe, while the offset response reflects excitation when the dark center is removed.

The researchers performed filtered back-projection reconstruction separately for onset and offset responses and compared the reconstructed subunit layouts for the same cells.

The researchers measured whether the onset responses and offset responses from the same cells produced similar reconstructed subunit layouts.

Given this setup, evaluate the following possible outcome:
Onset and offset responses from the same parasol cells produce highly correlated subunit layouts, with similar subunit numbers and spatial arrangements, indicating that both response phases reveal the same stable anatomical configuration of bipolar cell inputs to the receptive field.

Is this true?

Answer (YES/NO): NO